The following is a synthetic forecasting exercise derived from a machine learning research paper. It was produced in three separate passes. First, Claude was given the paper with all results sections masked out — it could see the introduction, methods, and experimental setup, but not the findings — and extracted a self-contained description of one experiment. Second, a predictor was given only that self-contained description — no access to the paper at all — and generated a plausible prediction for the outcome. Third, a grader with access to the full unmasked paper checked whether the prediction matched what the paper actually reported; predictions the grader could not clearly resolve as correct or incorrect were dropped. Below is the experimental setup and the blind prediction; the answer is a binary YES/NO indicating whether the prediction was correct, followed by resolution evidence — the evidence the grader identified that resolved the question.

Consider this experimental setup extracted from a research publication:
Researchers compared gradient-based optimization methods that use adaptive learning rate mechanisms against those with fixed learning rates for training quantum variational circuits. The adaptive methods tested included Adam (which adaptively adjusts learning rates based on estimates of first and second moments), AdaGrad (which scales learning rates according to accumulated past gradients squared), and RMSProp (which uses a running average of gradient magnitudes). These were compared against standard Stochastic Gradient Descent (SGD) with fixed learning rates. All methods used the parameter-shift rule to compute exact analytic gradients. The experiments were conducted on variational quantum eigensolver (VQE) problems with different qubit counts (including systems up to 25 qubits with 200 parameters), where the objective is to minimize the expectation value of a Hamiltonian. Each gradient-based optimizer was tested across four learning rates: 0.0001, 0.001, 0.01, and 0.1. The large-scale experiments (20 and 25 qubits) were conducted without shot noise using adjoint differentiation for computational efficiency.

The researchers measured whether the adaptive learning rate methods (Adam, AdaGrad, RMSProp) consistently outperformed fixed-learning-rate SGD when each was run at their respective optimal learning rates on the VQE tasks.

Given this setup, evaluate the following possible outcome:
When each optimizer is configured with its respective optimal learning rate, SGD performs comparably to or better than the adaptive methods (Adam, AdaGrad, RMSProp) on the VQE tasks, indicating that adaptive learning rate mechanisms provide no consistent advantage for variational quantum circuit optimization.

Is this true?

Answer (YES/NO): NO